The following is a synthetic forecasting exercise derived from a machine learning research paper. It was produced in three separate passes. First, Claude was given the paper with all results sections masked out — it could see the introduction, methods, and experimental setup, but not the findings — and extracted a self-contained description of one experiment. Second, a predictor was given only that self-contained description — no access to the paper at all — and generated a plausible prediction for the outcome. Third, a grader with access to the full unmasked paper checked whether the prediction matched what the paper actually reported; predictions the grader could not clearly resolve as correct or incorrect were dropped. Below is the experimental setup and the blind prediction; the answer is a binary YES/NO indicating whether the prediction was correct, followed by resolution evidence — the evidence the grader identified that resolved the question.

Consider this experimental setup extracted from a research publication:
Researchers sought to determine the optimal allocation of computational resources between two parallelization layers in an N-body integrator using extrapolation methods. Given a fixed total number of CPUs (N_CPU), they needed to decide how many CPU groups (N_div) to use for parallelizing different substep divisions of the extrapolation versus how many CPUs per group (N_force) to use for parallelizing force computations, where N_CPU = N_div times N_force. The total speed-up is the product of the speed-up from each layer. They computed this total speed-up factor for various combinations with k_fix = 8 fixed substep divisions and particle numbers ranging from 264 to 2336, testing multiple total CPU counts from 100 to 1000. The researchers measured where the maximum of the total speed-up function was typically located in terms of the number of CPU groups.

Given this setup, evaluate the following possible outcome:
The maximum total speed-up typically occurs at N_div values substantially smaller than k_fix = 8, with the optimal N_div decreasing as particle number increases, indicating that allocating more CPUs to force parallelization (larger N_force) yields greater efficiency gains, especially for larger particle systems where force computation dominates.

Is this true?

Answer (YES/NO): NO